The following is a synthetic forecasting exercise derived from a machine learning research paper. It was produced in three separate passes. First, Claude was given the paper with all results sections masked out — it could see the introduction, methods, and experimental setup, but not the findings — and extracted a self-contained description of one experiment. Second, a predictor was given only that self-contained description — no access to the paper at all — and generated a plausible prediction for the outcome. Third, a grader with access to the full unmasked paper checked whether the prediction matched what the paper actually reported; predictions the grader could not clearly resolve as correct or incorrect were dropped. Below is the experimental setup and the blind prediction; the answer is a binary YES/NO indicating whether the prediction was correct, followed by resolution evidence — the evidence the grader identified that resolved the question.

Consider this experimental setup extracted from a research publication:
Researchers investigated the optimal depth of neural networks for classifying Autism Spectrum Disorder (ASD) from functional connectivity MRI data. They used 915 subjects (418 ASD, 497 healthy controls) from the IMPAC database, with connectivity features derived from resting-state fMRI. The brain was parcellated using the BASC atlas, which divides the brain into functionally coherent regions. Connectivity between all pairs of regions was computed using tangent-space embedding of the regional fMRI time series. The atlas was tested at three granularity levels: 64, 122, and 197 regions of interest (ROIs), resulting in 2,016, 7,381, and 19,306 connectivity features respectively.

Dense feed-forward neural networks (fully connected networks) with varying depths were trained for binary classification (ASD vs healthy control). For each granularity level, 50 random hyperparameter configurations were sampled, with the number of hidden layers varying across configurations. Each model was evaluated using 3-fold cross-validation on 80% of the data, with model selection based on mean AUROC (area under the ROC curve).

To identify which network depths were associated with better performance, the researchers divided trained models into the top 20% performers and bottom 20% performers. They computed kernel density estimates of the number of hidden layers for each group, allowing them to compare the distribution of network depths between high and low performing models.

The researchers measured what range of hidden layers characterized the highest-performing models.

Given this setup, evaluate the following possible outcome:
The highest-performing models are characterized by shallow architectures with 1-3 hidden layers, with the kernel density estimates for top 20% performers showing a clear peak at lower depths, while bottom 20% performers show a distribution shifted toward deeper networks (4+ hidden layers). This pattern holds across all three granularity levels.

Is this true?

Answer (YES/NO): NO